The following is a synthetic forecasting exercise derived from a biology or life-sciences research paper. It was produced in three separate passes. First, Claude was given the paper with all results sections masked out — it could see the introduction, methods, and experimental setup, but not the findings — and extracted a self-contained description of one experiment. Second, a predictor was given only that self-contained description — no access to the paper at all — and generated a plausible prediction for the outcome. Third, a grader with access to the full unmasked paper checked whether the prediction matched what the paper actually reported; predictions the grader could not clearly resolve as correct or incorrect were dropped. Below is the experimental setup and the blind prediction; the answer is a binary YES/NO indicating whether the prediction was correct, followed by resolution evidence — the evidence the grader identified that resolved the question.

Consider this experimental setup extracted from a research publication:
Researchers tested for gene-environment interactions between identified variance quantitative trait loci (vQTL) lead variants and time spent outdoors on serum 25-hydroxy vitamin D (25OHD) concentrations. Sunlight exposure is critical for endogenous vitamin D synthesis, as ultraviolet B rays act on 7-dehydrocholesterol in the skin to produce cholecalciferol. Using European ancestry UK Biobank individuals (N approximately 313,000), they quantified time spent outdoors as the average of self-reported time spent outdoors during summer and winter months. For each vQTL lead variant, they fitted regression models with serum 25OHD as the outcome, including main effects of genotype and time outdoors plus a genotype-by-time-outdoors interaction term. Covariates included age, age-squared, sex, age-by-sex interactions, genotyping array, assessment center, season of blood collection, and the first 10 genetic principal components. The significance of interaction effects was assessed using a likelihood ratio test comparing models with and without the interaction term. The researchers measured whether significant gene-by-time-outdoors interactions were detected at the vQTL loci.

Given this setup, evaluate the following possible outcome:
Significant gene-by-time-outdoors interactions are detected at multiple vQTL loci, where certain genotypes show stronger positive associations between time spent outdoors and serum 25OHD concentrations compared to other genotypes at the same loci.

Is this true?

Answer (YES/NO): YES